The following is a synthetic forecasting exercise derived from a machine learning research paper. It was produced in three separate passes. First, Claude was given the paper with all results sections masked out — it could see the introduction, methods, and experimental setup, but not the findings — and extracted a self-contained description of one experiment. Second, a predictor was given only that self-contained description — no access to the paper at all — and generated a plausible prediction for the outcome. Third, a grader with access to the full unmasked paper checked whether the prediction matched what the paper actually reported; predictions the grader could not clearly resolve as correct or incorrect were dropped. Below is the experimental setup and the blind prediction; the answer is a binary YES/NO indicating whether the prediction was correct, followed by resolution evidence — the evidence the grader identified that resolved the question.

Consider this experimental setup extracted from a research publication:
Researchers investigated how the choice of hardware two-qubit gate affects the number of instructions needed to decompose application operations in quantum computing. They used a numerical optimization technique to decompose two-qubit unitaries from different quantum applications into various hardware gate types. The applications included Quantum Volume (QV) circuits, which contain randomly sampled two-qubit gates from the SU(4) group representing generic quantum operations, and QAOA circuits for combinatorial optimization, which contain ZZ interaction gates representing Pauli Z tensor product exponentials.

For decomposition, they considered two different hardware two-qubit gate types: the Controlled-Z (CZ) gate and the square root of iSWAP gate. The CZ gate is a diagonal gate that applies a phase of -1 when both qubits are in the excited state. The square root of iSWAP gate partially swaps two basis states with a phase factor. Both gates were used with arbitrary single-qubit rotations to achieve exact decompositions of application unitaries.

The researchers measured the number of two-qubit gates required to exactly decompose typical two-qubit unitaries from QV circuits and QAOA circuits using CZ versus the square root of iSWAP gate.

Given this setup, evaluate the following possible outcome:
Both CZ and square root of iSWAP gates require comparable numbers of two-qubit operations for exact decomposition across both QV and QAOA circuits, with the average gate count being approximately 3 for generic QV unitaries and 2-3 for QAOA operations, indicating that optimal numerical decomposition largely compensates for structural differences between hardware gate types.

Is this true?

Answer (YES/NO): NO